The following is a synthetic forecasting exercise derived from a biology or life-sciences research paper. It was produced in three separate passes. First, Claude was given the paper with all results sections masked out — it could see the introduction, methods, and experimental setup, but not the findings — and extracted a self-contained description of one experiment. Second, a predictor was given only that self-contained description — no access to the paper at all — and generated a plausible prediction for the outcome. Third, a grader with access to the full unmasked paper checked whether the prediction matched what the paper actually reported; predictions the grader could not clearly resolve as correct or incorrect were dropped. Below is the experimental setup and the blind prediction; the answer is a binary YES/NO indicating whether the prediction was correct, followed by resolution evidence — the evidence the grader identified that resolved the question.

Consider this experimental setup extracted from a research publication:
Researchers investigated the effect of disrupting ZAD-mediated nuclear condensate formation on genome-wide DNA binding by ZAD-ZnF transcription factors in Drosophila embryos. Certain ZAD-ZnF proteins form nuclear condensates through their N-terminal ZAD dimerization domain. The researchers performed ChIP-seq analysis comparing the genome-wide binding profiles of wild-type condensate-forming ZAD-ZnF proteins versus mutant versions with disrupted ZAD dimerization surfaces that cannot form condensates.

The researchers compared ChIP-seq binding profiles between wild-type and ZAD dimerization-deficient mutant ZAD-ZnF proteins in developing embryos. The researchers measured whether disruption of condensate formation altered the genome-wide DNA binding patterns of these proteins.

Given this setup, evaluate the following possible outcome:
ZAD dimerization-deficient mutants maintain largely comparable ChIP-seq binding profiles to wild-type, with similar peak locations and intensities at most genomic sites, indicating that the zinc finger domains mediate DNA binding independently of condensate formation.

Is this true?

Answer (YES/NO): YES